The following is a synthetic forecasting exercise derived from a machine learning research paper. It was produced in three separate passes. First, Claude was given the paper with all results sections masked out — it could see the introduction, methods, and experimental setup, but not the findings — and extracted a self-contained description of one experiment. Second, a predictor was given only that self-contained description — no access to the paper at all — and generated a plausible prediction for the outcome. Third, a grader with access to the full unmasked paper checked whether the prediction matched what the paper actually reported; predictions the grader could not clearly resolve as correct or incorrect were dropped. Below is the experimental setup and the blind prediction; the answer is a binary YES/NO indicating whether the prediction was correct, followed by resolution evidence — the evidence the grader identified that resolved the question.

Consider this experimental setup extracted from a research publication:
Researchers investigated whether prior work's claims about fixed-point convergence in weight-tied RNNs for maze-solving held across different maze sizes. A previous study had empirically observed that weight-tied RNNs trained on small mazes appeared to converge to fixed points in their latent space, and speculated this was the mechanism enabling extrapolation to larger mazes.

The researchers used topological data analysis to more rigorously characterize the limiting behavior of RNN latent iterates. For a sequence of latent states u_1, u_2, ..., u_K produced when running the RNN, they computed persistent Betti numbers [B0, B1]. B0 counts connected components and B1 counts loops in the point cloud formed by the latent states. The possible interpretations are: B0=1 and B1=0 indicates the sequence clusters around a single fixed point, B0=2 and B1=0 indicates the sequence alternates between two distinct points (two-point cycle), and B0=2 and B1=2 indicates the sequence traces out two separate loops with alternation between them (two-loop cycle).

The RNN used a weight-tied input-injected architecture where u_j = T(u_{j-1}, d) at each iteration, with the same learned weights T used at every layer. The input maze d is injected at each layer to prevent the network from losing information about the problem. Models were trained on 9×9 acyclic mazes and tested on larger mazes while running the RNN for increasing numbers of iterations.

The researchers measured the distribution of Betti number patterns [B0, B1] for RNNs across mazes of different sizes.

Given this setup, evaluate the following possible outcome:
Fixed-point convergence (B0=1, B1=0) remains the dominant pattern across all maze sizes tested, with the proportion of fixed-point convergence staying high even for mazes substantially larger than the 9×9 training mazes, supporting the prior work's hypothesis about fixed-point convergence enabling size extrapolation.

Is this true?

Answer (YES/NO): NO